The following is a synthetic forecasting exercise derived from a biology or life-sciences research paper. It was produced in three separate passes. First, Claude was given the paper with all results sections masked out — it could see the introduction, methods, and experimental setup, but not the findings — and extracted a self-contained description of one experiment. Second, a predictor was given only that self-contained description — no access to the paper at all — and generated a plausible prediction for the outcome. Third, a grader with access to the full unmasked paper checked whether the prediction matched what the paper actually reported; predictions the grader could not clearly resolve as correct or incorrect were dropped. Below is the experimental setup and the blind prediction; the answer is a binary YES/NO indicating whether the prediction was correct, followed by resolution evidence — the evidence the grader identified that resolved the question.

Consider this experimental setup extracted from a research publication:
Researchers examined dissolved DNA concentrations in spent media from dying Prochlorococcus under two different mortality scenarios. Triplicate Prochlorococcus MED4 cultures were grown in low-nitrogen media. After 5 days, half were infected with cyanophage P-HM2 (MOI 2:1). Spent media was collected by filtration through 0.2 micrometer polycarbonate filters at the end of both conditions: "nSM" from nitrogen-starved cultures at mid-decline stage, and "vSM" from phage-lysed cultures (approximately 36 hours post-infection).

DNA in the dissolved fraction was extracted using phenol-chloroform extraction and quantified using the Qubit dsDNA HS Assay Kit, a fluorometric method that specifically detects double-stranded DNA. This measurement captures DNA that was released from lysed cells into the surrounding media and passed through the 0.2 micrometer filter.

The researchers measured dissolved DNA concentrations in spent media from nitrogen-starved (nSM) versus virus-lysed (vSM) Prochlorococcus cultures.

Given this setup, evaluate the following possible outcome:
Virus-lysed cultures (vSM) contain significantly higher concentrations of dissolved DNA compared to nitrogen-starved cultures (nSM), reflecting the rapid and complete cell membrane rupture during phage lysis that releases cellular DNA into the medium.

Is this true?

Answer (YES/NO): YES